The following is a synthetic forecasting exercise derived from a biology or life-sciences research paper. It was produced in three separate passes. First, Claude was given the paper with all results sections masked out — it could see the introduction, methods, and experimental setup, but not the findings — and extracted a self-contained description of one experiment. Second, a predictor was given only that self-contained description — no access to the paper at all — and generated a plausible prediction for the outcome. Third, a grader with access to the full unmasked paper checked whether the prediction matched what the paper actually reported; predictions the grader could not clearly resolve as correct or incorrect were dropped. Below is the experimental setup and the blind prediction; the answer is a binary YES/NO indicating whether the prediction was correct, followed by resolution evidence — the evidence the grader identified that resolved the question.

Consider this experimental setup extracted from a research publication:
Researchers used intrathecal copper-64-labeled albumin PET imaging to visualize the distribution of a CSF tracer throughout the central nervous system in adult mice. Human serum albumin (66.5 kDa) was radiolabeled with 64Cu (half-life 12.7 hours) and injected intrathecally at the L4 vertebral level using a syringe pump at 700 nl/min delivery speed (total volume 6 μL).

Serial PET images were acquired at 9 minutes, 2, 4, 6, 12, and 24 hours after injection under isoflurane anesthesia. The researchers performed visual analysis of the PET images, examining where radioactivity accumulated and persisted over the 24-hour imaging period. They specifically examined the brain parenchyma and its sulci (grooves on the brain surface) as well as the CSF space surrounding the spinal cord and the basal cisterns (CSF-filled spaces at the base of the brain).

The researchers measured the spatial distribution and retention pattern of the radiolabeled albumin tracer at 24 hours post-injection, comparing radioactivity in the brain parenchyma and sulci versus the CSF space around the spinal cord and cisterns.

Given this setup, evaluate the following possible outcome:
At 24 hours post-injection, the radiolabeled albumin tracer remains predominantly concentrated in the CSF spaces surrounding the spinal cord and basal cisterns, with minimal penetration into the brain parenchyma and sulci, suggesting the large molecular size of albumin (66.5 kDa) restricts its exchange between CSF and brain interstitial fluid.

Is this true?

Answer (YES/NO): YES